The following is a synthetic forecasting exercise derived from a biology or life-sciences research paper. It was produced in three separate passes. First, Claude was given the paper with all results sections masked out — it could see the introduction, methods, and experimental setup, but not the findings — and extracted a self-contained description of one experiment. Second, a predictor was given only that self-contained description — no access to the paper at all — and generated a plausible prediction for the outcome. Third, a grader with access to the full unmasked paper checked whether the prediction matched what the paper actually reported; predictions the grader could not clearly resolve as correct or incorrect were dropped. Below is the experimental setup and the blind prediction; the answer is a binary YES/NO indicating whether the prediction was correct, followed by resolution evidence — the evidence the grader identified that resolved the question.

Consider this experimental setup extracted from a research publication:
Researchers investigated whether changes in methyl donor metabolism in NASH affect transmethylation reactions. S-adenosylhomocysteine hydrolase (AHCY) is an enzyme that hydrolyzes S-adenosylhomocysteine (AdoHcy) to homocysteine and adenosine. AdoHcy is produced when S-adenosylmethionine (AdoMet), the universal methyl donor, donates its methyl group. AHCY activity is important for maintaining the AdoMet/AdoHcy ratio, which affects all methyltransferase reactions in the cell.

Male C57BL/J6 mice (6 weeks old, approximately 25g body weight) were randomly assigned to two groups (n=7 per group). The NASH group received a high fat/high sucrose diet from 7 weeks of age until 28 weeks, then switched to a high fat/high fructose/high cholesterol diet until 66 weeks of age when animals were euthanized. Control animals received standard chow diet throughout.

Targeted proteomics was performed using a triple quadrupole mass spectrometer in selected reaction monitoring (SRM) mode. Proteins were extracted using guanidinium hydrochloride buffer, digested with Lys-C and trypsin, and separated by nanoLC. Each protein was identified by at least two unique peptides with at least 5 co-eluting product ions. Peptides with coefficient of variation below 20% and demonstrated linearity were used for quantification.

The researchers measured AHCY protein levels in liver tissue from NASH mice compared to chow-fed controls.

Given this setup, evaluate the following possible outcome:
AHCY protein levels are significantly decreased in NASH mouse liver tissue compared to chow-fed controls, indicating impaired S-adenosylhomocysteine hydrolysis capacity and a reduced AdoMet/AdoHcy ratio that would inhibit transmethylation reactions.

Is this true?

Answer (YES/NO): NO